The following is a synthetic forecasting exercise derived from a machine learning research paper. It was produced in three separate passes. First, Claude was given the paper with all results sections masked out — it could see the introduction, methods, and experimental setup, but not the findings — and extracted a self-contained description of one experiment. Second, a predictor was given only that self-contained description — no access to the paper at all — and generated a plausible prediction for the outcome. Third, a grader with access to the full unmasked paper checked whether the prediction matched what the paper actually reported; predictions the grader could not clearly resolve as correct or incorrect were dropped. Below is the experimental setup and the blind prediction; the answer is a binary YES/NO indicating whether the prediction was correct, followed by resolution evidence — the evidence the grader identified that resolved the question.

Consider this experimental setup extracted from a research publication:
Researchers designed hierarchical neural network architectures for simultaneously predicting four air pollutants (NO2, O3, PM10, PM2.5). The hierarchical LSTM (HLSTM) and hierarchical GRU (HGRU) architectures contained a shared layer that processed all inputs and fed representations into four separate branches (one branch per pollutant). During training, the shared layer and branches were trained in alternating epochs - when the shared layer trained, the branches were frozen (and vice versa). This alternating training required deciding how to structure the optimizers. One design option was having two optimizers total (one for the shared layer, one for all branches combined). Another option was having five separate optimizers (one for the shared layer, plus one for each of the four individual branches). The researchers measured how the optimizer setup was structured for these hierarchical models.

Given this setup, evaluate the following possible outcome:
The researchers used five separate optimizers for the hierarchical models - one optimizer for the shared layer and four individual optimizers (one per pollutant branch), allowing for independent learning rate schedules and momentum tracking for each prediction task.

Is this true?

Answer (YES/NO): YES